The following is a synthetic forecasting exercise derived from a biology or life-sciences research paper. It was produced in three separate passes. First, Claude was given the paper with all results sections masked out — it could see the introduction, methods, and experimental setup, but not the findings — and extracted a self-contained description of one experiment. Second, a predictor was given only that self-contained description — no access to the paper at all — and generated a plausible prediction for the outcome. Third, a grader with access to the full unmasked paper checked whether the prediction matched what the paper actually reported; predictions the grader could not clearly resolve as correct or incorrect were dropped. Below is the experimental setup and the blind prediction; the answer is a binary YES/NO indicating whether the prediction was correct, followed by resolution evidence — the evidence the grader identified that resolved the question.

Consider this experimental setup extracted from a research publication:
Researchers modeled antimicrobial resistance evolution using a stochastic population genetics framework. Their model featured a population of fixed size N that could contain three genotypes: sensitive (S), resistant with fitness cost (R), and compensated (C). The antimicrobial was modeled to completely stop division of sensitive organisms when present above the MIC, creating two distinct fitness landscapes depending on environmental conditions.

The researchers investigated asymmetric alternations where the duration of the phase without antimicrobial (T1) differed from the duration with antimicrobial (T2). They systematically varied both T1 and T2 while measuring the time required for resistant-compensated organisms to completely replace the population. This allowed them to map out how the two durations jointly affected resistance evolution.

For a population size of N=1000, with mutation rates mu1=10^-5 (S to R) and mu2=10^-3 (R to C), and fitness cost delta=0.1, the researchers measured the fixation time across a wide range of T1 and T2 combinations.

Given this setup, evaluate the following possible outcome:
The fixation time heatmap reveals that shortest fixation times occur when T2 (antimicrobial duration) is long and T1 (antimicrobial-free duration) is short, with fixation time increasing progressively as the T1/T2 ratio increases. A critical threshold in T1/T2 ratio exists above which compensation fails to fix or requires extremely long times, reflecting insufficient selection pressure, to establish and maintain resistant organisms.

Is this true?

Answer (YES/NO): NO